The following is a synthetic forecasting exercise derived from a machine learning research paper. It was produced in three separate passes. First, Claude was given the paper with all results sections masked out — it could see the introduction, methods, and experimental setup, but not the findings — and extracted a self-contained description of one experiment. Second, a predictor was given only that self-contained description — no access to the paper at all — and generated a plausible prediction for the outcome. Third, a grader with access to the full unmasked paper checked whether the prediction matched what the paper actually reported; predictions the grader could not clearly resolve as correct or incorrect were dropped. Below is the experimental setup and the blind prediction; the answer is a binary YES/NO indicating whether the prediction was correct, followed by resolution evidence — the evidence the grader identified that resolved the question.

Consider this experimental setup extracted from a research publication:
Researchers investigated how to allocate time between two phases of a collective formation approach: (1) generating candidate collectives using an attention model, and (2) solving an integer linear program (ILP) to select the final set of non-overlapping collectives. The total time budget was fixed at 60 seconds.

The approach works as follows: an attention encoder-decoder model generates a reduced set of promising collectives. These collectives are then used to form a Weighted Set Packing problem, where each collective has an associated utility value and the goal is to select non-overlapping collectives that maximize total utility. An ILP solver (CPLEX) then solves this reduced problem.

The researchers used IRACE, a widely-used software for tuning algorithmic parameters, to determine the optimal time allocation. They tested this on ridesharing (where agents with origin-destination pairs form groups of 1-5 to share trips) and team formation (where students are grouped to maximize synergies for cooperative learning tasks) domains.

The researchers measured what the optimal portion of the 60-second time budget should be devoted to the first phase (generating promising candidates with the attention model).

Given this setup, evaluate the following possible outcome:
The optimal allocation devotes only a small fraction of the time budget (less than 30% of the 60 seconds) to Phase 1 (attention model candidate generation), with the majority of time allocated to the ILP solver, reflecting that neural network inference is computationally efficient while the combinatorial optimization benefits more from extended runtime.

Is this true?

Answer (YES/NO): NO